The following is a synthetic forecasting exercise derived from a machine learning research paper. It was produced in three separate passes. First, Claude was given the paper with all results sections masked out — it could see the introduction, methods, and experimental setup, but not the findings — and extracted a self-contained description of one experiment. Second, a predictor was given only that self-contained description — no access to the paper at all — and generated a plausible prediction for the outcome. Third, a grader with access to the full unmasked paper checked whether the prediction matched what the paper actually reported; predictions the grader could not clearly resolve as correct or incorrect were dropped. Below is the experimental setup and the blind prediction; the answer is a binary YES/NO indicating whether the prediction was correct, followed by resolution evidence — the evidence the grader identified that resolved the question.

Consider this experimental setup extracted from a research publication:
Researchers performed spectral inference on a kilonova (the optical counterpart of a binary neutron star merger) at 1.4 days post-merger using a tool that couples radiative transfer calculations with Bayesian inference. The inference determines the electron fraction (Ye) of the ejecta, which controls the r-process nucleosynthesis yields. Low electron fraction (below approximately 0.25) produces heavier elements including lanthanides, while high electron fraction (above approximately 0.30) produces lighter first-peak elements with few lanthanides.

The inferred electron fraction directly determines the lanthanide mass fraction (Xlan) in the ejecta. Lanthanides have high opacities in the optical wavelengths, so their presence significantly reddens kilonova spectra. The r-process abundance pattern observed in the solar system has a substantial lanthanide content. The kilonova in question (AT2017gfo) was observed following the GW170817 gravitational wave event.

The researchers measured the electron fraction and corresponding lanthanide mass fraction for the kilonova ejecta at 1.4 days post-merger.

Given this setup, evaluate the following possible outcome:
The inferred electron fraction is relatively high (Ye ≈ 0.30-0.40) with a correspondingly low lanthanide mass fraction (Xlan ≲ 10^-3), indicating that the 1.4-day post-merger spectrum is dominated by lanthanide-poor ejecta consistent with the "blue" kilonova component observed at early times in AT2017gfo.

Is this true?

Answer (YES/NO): YES